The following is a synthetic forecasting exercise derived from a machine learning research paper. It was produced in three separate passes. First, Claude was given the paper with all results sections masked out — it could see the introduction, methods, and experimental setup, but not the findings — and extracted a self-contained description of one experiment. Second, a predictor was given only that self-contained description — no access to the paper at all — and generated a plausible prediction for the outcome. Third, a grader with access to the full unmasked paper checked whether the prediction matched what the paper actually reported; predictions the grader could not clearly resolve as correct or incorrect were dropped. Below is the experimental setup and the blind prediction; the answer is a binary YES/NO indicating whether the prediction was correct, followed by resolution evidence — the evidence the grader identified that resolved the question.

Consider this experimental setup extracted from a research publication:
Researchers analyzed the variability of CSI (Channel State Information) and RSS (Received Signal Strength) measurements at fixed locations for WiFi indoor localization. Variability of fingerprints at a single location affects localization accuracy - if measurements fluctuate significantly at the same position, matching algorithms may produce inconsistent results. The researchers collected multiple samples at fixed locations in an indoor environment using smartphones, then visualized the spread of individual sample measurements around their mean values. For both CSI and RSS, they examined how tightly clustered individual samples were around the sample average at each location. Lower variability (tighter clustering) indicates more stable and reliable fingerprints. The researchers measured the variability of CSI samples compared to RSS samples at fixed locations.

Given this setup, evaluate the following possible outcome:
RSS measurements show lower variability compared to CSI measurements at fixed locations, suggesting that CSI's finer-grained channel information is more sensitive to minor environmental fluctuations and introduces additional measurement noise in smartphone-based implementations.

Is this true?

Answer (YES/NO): NO